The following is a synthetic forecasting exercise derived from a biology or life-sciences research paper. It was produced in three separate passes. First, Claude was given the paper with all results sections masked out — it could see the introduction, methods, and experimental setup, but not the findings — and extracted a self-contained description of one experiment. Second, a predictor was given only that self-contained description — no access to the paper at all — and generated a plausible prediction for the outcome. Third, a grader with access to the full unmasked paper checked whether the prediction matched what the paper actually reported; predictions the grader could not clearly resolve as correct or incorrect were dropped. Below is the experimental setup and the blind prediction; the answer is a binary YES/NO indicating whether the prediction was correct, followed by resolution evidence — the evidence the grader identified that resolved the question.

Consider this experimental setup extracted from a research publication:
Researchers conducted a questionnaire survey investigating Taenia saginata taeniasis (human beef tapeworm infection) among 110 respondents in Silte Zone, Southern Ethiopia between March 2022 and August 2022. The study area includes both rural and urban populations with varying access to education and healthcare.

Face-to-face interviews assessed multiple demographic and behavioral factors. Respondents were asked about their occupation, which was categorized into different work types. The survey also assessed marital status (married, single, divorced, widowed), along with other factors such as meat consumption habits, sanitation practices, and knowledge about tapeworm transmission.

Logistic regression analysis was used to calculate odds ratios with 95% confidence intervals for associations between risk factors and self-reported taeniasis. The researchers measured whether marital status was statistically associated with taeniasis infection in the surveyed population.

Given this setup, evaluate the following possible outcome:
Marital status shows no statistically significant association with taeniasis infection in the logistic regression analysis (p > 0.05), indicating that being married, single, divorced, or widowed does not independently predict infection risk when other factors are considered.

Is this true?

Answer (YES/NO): YES